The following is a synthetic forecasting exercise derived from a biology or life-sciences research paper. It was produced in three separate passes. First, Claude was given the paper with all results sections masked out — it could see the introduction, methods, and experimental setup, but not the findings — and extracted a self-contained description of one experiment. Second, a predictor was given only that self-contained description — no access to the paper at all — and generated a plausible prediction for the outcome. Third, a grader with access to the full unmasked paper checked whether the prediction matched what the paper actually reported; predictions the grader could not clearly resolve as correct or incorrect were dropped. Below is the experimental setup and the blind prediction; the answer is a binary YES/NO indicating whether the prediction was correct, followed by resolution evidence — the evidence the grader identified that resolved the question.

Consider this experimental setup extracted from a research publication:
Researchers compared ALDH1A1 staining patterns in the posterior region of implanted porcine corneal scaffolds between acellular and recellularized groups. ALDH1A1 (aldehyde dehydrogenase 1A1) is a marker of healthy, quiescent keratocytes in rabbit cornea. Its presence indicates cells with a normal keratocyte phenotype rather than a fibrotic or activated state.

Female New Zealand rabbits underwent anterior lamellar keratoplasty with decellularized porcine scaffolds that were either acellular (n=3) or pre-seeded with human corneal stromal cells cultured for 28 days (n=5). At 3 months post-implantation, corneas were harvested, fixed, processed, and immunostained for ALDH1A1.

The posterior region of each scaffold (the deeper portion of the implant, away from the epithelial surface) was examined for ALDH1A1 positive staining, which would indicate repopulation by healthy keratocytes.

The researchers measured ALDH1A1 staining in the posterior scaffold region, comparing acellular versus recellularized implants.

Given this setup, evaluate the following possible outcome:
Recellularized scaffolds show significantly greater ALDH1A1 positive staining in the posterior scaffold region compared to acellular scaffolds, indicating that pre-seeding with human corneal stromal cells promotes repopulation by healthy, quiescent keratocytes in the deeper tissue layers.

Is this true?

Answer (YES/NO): NO